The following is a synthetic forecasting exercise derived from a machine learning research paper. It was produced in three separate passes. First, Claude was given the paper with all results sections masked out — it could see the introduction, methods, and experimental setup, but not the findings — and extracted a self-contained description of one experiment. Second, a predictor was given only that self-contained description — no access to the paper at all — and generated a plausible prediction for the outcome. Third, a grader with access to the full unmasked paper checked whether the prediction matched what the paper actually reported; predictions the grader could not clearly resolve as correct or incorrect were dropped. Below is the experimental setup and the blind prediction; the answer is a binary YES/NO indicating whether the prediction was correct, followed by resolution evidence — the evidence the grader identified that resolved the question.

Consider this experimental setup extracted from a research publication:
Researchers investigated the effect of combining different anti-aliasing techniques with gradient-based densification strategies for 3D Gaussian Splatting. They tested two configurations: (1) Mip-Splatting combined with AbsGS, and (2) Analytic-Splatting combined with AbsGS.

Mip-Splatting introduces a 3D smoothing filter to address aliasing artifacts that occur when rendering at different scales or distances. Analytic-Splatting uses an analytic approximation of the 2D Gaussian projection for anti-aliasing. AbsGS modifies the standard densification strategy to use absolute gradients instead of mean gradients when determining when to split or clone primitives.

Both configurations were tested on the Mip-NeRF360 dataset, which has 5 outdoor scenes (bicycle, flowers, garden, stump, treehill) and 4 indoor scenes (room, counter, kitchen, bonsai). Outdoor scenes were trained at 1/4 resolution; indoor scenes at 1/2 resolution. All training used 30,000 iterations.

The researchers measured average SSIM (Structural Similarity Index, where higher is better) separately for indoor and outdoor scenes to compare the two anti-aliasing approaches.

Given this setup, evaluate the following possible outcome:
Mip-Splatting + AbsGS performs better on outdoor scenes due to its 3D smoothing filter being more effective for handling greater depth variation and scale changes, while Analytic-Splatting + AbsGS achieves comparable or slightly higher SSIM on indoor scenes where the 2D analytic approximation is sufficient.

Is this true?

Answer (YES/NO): NO